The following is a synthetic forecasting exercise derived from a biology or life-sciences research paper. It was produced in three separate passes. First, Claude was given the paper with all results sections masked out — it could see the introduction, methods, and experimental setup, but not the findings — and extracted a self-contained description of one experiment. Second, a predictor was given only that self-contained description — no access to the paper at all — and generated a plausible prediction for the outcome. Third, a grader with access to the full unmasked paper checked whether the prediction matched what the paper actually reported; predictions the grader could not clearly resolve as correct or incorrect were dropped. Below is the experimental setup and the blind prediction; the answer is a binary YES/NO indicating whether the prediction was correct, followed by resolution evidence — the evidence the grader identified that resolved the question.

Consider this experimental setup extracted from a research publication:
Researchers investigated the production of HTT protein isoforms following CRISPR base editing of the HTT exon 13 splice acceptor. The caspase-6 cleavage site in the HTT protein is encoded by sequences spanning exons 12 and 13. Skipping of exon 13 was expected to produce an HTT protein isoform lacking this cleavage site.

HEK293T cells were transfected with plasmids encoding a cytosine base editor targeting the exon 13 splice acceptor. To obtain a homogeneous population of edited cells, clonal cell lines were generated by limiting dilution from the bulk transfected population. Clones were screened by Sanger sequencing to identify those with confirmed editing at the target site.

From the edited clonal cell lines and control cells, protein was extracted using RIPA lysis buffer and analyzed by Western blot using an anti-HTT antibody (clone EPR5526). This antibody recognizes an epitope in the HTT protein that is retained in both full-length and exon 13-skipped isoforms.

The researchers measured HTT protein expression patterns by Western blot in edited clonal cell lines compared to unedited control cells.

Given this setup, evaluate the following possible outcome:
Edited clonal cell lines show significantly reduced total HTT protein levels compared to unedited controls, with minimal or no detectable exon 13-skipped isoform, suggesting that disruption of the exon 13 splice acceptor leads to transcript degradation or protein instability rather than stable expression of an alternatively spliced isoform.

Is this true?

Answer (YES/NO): NO